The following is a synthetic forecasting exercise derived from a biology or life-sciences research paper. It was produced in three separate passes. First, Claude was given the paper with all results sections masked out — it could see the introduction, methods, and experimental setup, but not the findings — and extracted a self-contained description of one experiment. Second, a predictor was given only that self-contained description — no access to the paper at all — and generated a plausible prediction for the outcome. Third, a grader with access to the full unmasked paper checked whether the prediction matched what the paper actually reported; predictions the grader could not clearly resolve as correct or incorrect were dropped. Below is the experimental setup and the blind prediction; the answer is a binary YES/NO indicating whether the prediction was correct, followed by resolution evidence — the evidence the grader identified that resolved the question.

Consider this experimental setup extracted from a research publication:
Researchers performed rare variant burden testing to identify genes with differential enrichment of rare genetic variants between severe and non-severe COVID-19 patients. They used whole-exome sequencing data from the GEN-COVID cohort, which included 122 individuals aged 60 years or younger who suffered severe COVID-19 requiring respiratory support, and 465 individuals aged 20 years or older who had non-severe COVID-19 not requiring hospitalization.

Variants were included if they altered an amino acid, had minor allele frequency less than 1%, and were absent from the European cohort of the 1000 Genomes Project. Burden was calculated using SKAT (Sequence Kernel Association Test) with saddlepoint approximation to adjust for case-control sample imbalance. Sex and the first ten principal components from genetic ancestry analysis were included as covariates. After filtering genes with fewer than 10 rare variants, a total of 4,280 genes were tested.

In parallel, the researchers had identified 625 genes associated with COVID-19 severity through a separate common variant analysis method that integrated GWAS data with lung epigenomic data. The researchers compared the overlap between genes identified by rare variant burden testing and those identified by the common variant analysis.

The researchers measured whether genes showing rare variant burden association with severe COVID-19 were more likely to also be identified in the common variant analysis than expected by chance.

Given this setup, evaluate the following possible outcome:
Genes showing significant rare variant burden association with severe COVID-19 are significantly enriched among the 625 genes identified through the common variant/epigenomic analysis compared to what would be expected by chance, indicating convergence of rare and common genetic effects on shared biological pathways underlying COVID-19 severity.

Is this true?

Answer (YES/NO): NO